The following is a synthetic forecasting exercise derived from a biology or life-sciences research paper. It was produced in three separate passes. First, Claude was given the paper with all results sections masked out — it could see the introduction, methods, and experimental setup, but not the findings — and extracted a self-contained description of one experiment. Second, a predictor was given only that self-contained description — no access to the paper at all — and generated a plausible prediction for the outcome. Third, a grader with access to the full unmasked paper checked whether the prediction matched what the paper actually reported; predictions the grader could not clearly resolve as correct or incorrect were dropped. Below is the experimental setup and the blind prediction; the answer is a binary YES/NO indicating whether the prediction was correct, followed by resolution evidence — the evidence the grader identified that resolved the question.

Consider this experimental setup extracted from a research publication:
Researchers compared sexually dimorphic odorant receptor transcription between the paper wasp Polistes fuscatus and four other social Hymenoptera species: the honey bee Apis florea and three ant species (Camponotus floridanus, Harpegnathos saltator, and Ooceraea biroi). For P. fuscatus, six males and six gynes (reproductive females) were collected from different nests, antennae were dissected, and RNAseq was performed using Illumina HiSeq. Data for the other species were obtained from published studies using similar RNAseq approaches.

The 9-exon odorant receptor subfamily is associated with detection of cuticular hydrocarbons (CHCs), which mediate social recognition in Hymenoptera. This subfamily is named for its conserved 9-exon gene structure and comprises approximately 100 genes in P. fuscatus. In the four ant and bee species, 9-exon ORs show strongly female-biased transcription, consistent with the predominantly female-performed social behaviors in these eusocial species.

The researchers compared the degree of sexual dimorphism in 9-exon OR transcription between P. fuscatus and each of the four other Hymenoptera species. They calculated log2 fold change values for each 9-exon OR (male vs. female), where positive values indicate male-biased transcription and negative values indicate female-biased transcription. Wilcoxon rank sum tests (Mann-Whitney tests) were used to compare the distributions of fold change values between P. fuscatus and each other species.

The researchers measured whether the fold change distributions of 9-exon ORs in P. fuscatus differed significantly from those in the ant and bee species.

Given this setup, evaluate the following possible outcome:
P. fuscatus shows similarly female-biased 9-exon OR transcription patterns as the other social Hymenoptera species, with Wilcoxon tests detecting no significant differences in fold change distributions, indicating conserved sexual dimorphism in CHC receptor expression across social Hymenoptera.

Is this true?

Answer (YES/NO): NO